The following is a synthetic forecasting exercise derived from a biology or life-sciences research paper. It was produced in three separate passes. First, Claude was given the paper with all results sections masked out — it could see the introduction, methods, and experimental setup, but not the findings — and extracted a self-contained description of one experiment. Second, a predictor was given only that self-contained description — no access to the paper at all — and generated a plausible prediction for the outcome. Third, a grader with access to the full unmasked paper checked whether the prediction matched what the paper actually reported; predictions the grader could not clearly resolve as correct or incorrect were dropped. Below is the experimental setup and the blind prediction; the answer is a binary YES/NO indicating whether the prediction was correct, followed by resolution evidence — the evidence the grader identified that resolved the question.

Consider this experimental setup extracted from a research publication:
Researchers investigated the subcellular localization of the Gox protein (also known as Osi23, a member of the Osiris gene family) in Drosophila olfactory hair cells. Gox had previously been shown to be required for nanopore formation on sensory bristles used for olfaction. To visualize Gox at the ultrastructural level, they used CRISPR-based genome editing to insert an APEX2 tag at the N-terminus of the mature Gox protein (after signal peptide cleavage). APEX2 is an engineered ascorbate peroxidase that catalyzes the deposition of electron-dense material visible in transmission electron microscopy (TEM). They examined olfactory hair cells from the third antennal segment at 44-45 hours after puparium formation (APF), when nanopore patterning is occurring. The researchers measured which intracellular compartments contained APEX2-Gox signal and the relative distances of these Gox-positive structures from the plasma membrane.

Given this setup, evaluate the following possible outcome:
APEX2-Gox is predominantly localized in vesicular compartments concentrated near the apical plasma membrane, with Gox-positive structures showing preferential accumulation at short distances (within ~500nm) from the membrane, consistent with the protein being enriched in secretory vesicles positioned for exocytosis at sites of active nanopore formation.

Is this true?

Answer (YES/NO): NO